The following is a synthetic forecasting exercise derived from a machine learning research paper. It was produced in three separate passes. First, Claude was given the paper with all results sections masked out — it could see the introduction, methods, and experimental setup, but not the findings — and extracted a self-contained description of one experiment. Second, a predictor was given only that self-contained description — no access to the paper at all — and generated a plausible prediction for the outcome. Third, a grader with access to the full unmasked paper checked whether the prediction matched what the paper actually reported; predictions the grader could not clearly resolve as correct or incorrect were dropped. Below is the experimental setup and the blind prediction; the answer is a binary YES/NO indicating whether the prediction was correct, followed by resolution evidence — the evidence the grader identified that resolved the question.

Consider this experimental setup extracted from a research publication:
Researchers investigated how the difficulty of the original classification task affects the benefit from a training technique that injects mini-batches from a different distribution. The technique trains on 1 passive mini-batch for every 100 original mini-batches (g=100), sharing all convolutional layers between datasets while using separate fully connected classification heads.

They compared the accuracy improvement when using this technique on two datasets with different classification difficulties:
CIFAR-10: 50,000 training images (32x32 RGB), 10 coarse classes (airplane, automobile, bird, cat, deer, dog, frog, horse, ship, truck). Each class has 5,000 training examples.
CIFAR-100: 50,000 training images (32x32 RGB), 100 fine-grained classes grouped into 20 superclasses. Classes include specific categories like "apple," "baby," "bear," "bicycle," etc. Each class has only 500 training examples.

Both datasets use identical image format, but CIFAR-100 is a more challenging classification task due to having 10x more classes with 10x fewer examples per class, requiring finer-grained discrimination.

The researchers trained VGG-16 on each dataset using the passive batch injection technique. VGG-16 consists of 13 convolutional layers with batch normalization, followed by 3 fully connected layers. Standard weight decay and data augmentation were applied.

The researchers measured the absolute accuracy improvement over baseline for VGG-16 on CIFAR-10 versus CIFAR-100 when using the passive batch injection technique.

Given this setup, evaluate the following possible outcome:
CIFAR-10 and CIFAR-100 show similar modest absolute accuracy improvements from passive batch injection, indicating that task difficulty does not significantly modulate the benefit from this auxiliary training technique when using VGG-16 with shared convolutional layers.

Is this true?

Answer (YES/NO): NO